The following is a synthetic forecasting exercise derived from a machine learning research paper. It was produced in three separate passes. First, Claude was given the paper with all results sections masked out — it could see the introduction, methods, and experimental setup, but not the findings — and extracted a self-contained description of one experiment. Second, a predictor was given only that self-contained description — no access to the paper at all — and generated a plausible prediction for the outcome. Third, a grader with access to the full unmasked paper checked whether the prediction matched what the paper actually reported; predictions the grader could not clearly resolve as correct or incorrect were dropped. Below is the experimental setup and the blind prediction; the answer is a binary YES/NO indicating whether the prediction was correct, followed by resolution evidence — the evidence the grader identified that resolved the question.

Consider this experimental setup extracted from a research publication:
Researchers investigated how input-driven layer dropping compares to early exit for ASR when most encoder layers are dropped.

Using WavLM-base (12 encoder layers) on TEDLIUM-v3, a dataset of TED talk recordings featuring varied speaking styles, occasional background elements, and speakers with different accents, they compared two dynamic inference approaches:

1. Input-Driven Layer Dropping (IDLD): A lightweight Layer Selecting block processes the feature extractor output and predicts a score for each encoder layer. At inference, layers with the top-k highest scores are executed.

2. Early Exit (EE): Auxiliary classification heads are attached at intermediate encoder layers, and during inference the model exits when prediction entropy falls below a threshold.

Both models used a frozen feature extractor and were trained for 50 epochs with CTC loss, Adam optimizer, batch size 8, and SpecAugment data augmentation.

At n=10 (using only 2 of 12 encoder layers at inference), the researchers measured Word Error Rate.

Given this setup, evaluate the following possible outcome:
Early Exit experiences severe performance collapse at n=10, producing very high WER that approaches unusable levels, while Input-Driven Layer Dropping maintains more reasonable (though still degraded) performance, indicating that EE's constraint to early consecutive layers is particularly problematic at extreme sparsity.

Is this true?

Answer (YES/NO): NO